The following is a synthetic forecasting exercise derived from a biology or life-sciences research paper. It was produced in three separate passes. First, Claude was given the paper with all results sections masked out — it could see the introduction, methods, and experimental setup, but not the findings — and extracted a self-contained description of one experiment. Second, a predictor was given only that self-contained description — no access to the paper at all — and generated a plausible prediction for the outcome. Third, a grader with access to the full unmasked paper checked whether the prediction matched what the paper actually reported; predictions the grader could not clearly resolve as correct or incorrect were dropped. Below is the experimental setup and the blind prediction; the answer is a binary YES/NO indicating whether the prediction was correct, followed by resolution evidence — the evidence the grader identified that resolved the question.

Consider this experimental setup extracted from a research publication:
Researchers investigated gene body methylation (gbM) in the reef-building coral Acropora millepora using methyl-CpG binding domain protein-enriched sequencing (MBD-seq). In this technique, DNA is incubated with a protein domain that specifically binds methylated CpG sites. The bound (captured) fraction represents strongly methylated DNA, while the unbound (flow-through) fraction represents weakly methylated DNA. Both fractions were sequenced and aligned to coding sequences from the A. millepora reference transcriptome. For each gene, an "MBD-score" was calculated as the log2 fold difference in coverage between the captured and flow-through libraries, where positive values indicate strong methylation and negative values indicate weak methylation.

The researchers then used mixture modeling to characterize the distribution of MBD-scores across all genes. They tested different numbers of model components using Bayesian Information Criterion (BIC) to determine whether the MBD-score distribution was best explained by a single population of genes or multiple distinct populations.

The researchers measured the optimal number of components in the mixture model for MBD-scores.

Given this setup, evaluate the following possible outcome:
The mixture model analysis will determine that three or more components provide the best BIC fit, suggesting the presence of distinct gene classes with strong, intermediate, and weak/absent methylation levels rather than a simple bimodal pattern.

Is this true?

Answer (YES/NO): NO